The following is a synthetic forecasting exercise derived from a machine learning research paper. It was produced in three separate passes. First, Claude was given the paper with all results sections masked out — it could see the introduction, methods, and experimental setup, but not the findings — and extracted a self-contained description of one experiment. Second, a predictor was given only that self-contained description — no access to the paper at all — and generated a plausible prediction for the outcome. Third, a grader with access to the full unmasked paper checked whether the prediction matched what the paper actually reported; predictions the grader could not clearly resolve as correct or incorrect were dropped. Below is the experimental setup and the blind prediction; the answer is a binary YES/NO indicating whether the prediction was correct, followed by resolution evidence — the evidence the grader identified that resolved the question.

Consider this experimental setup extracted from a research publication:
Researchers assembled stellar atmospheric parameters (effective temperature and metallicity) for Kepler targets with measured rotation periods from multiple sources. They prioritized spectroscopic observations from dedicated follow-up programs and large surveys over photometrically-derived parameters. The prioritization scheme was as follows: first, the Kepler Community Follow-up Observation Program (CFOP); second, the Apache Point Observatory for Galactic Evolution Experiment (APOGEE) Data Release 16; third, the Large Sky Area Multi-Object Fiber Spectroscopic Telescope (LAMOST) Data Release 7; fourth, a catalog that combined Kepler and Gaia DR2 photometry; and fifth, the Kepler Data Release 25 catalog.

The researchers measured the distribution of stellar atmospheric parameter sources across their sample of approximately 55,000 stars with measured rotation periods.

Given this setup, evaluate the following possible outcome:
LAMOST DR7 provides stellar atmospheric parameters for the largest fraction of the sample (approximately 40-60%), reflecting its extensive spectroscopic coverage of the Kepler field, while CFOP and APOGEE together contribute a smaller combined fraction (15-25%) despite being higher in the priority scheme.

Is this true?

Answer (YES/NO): NO